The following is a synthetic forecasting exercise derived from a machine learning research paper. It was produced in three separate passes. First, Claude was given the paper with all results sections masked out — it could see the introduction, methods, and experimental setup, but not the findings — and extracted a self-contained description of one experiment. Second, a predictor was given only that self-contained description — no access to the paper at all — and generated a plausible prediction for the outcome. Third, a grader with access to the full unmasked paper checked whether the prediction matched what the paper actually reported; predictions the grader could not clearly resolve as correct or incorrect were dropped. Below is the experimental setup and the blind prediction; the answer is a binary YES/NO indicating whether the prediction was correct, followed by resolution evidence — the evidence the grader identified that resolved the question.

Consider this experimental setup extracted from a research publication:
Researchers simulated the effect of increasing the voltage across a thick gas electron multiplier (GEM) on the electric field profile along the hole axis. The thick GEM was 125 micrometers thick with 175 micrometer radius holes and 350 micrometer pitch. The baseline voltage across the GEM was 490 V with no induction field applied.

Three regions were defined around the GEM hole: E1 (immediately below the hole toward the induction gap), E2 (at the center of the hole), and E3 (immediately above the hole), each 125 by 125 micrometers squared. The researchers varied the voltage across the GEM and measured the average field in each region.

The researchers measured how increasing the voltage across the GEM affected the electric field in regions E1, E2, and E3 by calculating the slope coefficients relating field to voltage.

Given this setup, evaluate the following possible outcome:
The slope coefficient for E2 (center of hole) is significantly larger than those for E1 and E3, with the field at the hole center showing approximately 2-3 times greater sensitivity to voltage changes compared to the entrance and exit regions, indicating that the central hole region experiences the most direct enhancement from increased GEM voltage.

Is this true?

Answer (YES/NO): YES